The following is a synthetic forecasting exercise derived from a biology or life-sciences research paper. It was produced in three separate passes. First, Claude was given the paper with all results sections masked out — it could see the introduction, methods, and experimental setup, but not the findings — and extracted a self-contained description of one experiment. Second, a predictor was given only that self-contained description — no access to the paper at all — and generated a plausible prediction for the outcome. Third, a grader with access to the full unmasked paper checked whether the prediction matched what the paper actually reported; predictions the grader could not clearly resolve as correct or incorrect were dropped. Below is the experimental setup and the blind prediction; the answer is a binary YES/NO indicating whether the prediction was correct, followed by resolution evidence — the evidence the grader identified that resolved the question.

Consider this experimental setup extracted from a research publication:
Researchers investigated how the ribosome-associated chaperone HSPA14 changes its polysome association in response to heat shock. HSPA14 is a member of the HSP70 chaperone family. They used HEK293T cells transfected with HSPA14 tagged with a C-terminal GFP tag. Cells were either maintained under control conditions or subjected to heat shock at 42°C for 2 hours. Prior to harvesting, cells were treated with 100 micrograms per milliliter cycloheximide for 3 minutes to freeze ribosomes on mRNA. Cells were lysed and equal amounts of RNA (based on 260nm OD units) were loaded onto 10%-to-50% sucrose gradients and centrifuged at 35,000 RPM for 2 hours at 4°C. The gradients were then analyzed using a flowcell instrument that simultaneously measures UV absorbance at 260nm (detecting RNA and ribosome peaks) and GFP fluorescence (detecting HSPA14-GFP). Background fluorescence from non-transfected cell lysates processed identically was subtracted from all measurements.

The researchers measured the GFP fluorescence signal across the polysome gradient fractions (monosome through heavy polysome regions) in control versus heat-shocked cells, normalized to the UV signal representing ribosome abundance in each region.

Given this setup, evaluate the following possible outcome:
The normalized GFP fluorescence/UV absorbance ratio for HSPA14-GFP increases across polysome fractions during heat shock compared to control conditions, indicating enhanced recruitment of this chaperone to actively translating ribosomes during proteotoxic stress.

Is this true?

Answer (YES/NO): YES